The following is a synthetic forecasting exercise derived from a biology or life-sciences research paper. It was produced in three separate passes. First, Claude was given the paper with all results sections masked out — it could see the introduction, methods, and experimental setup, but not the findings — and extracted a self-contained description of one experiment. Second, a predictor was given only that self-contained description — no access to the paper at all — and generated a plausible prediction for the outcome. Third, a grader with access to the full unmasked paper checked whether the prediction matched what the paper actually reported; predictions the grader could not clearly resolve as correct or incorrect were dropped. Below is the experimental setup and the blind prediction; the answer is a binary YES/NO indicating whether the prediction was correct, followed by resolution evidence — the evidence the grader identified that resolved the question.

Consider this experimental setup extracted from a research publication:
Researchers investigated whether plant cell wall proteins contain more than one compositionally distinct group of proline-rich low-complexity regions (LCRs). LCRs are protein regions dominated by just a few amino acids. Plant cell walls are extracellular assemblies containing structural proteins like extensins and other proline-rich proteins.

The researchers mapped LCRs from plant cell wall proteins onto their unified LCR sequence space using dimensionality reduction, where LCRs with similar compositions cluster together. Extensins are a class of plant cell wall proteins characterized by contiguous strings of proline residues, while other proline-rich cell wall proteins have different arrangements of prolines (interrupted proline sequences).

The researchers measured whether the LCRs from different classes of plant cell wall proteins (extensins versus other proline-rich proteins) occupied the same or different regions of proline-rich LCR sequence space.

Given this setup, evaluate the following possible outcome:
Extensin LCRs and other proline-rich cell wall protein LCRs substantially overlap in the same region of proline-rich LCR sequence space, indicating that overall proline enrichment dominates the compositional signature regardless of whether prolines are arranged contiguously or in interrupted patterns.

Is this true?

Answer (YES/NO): NO